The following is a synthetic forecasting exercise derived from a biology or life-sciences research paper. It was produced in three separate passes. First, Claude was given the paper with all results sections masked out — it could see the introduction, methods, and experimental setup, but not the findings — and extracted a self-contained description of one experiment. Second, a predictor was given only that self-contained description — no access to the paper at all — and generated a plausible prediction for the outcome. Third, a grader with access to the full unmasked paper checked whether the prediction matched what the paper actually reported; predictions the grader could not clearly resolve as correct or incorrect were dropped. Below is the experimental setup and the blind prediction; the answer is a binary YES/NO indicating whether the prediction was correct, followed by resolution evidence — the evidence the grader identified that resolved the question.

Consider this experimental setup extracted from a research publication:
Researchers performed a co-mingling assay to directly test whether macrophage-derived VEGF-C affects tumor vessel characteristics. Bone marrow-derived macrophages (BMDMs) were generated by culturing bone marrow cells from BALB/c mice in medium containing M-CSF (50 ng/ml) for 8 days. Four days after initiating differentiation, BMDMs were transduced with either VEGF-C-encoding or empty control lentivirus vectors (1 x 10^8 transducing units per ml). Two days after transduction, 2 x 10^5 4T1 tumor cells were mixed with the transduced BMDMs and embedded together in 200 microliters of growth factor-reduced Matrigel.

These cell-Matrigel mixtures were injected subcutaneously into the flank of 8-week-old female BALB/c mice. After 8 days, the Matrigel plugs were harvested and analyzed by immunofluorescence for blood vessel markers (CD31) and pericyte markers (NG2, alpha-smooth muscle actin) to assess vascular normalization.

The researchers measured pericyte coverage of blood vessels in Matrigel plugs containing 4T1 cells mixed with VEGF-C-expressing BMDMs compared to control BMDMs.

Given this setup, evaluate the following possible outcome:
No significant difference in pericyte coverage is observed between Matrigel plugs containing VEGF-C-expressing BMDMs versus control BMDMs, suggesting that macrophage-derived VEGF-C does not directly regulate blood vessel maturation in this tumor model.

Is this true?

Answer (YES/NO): NO